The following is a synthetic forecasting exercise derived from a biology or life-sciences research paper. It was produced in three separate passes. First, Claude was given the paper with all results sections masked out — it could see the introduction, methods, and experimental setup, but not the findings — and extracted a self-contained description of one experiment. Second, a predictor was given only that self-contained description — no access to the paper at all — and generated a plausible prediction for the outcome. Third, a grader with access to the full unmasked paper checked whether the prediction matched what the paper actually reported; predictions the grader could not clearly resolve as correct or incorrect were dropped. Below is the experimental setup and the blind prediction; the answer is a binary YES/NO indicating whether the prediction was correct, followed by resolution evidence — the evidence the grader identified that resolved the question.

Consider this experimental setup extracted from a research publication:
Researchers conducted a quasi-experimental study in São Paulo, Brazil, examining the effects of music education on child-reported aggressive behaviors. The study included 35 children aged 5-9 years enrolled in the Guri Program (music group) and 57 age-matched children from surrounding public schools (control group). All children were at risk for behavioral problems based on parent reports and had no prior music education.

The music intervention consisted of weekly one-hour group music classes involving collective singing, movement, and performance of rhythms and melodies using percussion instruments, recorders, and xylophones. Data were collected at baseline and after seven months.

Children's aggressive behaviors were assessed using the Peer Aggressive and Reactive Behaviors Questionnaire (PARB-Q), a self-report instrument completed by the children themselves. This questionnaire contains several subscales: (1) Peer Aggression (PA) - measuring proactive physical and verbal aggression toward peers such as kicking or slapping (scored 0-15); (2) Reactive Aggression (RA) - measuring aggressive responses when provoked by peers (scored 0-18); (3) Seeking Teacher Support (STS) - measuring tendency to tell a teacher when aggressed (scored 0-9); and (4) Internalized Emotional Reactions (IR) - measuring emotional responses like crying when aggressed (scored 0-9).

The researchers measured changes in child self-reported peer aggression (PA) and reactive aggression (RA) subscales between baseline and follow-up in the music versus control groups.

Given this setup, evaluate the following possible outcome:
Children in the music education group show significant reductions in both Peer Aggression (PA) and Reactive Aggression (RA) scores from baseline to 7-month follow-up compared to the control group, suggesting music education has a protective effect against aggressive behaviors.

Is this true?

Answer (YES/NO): NO